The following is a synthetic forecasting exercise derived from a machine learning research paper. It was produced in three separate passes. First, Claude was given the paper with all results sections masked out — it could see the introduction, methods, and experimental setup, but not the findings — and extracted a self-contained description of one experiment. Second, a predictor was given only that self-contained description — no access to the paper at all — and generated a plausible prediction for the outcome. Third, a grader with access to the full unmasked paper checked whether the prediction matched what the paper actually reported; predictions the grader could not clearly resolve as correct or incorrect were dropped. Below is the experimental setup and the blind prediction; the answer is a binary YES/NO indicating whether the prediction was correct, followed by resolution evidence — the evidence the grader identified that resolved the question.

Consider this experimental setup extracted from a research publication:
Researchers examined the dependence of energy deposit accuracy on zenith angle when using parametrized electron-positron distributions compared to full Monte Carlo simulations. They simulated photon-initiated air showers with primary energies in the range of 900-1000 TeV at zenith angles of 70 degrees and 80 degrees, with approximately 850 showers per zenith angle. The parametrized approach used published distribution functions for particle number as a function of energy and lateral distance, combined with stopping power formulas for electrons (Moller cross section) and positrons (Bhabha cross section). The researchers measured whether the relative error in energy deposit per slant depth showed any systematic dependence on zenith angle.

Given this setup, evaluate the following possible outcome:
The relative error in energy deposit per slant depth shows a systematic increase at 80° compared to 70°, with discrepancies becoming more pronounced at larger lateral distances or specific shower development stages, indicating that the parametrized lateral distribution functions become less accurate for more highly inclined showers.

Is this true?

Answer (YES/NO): NO